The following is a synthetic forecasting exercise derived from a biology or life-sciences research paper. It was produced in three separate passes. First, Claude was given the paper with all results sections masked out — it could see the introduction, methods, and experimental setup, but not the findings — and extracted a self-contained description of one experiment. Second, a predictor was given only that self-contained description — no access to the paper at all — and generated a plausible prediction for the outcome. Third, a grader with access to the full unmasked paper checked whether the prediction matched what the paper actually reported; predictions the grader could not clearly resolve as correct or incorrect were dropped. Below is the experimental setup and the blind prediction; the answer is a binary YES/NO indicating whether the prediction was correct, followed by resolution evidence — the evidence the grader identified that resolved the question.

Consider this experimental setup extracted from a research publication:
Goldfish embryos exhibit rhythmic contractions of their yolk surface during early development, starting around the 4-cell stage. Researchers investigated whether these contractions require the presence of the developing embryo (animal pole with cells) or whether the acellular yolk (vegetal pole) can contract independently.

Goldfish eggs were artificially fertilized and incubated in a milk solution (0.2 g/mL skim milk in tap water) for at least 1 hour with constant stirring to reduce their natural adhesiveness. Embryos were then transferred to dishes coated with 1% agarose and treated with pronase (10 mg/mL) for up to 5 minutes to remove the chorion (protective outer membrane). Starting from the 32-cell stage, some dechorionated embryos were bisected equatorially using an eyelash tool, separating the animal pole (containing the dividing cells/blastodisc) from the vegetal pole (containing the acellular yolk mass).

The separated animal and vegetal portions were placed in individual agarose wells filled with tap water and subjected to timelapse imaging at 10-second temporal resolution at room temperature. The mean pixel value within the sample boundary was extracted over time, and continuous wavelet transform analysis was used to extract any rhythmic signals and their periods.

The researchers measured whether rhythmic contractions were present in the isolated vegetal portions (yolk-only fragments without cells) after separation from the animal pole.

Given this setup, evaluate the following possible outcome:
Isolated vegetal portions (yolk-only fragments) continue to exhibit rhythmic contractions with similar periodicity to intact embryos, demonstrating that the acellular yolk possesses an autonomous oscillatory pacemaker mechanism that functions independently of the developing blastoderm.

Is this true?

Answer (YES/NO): YES